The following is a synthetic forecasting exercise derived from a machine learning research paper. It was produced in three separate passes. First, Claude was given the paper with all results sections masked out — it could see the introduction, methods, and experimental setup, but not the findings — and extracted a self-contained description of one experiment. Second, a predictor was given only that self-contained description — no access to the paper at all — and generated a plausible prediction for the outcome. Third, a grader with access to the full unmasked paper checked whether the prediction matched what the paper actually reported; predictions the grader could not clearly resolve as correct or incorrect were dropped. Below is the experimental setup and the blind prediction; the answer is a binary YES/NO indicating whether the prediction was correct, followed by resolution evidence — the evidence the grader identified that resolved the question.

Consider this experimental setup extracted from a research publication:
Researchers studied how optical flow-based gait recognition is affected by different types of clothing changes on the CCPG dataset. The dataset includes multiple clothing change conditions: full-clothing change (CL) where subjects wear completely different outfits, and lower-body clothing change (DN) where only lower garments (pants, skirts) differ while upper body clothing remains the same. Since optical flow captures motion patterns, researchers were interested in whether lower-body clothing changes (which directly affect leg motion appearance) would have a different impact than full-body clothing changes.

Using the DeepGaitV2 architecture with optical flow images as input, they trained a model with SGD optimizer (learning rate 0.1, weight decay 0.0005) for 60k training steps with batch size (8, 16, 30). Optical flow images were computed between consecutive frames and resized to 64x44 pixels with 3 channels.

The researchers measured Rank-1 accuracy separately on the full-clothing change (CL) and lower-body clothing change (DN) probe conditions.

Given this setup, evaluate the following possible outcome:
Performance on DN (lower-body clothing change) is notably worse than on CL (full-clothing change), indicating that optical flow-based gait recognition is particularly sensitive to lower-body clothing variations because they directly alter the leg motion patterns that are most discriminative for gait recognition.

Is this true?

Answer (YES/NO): NO